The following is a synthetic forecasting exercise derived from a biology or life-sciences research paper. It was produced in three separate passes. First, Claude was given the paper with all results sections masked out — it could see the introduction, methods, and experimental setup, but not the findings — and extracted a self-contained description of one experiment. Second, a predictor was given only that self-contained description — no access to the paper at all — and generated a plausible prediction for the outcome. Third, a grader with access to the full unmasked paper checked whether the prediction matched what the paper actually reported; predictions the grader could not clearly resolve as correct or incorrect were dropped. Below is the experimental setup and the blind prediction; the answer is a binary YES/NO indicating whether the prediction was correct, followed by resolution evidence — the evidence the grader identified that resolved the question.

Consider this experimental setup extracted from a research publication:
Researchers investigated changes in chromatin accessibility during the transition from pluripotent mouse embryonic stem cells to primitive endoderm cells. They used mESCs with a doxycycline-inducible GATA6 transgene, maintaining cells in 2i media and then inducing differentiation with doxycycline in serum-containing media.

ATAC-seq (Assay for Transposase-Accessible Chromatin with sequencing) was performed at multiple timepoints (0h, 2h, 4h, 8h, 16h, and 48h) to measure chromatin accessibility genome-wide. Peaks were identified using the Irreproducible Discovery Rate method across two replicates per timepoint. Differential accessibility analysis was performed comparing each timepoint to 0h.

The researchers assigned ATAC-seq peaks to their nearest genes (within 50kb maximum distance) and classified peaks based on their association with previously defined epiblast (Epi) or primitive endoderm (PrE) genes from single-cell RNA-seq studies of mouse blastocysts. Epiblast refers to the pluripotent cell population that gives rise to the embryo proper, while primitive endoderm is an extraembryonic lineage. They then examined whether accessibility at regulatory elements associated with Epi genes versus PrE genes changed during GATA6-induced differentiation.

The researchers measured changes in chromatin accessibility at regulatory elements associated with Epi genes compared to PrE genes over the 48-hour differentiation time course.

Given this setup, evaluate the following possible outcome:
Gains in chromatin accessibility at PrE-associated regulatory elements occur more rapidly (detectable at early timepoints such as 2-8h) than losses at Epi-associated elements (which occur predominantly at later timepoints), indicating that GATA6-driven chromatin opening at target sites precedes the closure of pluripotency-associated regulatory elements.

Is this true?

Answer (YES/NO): NO